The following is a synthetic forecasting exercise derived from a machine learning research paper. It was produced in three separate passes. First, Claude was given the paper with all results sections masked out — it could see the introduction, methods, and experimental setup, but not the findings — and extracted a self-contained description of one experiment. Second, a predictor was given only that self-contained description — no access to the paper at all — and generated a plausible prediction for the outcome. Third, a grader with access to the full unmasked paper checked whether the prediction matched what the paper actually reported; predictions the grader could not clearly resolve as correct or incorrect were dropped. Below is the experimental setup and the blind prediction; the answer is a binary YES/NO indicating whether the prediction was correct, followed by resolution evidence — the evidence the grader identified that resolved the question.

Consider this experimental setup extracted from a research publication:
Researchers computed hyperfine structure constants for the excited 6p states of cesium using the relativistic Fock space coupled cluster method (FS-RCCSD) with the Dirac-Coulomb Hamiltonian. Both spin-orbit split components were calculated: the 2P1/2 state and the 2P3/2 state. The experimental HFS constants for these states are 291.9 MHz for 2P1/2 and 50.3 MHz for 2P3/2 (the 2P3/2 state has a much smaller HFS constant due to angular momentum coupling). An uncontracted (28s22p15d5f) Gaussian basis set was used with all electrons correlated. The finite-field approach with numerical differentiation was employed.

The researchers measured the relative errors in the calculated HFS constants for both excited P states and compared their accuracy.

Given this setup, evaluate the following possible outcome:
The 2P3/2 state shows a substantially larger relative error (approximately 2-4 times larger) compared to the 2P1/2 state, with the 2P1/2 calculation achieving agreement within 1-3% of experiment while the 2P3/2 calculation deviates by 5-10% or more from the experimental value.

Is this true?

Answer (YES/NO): NO